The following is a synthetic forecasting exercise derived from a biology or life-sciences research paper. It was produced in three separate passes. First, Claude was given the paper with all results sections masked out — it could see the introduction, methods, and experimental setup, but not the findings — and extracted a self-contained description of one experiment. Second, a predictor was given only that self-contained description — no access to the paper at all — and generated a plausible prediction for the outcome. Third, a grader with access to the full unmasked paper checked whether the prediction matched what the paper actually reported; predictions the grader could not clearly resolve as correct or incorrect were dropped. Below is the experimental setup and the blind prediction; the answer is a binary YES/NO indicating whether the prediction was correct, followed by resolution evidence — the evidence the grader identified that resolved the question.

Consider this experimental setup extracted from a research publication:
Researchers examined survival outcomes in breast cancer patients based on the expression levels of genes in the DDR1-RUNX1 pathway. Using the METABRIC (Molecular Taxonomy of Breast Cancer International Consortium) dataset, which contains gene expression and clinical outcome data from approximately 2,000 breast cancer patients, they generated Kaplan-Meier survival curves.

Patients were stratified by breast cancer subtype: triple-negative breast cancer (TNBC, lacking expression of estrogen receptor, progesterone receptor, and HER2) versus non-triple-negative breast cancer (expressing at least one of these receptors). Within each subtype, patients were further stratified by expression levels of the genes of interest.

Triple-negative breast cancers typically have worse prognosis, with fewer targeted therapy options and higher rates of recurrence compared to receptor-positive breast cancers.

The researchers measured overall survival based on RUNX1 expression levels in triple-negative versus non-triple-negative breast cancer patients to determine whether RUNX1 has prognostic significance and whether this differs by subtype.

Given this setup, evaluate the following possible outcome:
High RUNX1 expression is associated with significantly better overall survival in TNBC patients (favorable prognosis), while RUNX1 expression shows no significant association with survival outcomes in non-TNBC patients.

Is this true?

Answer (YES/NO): NO